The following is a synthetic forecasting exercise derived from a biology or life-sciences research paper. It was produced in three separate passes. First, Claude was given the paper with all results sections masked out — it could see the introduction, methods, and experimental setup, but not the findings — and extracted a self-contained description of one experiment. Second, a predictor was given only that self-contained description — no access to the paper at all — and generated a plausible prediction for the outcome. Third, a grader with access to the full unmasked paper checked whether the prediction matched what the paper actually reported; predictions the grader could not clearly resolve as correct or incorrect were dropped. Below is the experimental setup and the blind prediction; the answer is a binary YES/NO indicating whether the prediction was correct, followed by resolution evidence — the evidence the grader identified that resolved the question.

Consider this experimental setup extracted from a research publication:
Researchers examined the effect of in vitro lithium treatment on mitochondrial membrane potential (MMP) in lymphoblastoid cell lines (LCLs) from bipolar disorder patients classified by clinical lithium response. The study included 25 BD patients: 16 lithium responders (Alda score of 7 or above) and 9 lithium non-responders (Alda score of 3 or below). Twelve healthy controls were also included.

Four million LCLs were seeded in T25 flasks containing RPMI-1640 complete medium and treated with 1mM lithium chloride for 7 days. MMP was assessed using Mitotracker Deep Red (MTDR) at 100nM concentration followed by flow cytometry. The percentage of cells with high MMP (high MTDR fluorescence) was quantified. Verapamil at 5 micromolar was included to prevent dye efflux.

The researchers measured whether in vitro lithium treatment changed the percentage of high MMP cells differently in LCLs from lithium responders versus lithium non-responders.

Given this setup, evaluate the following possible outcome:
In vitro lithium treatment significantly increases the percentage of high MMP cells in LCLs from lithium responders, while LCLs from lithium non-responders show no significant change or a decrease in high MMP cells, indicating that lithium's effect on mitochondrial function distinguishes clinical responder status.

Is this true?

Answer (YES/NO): NO